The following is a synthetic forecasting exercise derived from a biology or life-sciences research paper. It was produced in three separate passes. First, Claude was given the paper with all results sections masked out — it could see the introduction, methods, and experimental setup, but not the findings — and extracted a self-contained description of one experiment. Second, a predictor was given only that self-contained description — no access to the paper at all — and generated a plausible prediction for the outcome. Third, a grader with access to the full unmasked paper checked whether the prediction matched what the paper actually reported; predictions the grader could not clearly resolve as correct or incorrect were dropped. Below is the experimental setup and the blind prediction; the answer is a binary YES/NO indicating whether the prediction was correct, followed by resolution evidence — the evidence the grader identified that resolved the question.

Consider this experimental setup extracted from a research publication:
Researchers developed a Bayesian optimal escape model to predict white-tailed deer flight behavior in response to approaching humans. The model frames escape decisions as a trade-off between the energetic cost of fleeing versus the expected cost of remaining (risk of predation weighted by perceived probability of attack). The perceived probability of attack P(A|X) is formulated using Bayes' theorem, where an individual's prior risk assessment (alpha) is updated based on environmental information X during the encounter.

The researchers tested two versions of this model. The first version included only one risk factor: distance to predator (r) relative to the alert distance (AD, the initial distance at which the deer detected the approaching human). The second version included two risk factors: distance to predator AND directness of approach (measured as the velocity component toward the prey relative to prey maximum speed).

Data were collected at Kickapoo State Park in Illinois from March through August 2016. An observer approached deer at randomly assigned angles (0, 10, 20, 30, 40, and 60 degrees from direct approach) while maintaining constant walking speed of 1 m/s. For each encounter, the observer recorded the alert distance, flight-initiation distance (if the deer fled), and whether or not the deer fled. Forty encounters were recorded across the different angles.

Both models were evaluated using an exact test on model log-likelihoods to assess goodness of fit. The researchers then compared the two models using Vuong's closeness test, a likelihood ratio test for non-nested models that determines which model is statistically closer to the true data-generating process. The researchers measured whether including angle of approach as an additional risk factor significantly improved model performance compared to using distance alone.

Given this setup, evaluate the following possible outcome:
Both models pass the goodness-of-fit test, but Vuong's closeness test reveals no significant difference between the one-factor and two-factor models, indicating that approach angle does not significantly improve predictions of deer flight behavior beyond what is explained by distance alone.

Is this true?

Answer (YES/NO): NO